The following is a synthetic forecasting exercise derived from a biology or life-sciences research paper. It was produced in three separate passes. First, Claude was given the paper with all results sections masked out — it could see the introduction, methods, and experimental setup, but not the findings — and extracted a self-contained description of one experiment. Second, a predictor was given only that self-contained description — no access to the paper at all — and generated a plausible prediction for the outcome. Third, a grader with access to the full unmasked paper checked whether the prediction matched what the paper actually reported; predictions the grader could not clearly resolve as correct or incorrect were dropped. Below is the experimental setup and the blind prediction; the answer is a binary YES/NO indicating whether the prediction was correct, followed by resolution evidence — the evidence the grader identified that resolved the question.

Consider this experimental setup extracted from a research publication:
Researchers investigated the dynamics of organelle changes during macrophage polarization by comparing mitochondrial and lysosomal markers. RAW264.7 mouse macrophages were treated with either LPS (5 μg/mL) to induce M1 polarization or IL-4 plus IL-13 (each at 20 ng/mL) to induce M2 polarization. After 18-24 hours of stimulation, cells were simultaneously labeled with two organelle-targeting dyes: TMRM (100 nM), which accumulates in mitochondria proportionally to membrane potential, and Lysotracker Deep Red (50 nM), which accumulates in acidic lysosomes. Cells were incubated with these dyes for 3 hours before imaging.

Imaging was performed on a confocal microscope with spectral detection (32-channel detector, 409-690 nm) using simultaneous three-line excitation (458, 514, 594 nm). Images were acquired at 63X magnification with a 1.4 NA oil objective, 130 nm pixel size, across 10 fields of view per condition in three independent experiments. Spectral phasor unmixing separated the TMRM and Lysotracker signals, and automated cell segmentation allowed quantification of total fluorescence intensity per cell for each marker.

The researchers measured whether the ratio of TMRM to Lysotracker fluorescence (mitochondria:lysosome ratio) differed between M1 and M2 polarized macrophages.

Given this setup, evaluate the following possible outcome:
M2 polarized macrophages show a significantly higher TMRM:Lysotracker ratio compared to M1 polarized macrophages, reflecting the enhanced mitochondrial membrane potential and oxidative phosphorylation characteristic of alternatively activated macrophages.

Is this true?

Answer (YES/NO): NO